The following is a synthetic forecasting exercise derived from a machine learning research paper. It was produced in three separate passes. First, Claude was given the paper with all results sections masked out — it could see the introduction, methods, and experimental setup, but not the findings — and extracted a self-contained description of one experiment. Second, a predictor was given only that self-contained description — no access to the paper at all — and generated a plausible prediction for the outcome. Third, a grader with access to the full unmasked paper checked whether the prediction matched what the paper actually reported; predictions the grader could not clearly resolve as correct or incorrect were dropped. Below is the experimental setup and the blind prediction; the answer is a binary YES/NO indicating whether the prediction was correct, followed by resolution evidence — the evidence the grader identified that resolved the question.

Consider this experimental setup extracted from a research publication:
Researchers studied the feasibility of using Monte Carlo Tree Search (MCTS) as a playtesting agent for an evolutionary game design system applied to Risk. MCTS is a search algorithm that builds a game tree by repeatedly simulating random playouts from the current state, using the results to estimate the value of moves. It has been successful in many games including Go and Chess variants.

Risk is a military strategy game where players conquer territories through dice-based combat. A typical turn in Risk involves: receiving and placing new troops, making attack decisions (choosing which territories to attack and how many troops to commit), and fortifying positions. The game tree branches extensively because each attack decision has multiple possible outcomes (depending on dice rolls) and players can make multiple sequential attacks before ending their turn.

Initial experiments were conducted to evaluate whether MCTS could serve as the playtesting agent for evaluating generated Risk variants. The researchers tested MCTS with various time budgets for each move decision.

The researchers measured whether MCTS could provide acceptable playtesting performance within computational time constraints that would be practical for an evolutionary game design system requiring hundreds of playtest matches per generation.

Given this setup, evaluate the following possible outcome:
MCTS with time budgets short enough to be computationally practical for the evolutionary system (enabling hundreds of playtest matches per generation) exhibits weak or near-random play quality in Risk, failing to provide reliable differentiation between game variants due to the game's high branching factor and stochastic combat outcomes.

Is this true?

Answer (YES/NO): NO